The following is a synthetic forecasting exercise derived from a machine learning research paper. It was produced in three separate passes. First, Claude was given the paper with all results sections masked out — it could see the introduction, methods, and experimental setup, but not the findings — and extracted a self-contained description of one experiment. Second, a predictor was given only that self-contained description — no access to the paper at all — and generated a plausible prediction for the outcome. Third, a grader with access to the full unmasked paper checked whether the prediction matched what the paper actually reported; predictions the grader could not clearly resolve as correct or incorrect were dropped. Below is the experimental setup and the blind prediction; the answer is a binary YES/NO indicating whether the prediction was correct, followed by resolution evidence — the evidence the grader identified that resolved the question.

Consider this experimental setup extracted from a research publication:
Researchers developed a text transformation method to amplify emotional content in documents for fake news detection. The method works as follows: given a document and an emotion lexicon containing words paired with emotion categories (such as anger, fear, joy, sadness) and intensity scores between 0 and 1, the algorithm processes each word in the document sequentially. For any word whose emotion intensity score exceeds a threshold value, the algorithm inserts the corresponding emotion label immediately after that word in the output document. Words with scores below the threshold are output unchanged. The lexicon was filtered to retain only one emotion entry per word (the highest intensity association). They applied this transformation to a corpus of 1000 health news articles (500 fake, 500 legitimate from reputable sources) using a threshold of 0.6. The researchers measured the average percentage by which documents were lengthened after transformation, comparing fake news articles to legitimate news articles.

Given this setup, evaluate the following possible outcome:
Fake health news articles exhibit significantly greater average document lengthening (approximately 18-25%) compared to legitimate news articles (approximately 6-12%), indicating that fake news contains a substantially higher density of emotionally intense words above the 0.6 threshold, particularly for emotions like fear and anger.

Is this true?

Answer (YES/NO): NO